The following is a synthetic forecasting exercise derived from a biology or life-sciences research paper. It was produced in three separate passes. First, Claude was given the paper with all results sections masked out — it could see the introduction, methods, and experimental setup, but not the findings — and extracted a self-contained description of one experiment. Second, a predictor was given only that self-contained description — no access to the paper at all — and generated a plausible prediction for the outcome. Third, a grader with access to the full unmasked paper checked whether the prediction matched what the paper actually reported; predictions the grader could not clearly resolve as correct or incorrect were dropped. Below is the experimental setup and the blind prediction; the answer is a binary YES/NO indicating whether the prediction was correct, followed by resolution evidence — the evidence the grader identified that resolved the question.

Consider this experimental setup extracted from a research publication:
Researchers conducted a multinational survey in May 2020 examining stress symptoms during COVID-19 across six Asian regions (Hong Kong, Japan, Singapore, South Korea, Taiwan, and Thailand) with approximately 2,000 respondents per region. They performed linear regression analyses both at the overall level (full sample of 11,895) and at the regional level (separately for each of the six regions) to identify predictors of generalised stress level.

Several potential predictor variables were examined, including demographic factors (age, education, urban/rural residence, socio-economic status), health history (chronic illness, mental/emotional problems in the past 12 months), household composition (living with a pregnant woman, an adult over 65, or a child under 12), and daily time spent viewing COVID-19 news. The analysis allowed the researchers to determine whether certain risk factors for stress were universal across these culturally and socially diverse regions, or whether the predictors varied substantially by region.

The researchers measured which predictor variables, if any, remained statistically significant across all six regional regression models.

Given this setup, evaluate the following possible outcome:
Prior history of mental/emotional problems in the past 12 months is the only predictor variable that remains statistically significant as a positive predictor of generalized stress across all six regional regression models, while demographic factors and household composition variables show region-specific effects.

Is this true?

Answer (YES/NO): NO